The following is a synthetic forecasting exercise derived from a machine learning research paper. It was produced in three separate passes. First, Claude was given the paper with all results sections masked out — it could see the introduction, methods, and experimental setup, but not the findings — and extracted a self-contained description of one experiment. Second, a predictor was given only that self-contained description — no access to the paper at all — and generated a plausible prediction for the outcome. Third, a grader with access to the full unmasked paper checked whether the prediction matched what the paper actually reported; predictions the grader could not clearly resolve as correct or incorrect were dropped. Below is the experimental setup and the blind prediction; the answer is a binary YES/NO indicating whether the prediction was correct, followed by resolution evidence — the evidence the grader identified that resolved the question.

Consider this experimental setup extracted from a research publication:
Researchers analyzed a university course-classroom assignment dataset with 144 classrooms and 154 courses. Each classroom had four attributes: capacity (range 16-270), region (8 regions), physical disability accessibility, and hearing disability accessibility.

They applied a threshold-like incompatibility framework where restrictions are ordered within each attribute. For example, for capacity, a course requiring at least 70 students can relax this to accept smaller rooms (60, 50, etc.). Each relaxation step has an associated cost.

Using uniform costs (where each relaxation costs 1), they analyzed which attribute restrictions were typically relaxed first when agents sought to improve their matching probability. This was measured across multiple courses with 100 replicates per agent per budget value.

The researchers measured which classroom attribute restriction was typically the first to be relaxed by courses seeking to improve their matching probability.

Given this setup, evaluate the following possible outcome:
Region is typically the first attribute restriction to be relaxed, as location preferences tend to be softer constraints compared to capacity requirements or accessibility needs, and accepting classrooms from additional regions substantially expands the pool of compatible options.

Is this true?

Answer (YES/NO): NO